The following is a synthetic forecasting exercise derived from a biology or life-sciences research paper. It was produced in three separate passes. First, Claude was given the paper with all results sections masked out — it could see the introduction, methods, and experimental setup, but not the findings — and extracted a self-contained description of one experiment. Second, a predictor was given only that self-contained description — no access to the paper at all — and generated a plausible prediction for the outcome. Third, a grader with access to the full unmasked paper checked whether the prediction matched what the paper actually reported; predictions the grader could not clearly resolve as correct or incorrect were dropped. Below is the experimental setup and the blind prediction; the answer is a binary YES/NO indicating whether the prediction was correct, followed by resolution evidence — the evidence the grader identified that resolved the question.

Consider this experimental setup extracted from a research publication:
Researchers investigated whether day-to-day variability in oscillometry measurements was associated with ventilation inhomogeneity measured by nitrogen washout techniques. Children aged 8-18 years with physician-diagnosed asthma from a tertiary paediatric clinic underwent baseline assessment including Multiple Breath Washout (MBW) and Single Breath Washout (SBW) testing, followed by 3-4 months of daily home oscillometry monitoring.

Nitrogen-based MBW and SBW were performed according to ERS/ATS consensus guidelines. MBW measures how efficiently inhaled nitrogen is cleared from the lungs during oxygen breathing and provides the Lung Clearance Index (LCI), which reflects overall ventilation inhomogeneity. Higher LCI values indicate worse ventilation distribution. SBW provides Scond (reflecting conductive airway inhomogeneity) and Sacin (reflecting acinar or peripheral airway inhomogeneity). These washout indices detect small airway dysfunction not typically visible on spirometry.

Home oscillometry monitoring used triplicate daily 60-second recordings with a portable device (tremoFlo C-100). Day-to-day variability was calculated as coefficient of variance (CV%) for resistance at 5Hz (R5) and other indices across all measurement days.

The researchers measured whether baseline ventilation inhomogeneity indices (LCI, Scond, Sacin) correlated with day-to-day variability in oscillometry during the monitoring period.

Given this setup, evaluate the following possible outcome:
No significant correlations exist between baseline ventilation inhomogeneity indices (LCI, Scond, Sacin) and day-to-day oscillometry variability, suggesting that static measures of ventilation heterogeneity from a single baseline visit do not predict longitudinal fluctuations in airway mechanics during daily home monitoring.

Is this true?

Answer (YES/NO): NO